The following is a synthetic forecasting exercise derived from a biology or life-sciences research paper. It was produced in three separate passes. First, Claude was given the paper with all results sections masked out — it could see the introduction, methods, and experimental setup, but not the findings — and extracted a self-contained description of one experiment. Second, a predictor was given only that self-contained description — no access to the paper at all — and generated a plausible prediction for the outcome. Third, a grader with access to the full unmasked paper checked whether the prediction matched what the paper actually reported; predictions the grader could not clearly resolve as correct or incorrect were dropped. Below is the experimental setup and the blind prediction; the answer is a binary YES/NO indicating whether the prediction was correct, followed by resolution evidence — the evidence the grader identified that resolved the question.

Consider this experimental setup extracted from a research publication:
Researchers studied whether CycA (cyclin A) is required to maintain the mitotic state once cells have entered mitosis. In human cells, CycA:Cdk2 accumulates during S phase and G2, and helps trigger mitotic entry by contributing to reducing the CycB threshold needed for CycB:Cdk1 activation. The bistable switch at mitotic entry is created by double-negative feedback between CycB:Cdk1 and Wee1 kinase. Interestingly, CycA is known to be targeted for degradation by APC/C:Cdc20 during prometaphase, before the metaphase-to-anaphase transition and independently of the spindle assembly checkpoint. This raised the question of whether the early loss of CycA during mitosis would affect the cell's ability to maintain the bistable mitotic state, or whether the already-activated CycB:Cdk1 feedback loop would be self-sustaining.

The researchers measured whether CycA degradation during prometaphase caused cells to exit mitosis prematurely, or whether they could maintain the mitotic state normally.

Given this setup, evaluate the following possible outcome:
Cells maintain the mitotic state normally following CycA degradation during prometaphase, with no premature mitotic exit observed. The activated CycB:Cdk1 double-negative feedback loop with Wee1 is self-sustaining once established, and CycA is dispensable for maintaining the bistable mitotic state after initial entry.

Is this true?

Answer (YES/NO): YES